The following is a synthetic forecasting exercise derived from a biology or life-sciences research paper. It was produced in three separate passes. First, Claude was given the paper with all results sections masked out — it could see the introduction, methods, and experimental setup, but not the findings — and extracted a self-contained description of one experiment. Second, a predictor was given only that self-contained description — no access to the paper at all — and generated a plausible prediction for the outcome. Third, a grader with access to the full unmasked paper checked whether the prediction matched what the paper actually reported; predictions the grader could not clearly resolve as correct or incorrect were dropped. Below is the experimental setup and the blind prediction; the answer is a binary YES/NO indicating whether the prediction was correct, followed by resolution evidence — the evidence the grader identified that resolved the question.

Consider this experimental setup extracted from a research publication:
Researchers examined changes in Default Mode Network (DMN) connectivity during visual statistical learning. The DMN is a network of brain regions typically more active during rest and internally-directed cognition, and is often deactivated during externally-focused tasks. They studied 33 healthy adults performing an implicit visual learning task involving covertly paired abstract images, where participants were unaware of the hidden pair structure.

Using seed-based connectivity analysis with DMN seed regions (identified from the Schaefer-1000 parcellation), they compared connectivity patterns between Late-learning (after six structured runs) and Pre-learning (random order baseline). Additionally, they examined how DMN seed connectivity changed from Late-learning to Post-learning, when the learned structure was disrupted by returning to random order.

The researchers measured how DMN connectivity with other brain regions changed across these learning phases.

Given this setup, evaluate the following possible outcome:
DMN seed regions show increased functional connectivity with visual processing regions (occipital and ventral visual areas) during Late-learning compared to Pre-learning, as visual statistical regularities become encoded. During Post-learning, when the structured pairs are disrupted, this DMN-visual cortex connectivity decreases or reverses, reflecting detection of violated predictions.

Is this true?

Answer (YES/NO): NO